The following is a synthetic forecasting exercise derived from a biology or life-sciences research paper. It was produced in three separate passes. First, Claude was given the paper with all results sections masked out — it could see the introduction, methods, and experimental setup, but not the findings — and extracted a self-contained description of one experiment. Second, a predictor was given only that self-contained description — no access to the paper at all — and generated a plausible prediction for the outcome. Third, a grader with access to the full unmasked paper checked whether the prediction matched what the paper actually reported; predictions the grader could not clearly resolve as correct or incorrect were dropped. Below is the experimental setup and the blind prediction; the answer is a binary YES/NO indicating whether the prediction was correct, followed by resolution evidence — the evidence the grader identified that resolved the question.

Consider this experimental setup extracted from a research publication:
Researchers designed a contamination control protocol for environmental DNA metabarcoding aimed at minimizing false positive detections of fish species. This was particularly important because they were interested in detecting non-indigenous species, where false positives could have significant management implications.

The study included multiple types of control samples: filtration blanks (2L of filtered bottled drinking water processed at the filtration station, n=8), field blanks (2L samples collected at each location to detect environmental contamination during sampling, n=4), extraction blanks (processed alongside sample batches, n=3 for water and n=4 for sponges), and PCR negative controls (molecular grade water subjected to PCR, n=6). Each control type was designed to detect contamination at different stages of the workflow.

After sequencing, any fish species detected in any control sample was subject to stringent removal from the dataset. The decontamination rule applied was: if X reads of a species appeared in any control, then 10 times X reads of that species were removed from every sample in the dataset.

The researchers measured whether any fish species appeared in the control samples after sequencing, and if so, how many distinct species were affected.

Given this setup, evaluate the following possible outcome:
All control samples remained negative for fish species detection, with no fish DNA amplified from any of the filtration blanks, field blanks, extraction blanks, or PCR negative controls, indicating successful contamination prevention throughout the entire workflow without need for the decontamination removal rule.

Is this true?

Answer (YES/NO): NO